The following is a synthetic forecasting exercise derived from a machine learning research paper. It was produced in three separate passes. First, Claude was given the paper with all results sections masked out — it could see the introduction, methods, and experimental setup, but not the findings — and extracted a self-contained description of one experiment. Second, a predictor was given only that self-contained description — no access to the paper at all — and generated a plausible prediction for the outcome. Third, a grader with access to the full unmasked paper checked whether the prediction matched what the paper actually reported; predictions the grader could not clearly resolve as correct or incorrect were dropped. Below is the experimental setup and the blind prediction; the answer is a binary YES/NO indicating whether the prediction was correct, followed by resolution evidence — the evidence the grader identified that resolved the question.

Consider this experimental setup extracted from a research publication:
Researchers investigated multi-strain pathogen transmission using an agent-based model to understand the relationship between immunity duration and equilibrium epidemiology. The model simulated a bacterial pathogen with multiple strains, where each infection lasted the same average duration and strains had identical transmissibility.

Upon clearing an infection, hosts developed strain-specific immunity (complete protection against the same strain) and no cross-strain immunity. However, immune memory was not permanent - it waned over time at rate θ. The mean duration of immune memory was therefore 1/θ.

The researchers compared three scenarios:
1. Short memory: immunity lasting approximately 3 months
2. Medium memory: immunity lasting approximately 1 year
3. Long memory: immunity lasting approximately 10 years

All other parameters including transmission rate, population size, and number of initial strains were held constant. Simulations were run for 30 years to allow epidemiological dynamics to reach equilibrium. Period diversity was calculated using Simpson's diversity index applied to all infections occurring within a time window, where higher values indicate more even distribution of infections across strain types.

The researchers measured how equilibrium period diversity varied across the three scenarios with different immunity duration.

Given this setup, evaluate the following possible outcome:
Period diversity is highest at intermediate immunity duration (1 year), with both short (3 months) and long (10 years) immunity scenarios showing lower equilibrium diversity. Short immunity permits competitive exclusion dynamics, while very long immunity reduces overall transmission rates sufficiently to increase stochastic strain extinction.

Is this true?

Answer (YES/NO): NO